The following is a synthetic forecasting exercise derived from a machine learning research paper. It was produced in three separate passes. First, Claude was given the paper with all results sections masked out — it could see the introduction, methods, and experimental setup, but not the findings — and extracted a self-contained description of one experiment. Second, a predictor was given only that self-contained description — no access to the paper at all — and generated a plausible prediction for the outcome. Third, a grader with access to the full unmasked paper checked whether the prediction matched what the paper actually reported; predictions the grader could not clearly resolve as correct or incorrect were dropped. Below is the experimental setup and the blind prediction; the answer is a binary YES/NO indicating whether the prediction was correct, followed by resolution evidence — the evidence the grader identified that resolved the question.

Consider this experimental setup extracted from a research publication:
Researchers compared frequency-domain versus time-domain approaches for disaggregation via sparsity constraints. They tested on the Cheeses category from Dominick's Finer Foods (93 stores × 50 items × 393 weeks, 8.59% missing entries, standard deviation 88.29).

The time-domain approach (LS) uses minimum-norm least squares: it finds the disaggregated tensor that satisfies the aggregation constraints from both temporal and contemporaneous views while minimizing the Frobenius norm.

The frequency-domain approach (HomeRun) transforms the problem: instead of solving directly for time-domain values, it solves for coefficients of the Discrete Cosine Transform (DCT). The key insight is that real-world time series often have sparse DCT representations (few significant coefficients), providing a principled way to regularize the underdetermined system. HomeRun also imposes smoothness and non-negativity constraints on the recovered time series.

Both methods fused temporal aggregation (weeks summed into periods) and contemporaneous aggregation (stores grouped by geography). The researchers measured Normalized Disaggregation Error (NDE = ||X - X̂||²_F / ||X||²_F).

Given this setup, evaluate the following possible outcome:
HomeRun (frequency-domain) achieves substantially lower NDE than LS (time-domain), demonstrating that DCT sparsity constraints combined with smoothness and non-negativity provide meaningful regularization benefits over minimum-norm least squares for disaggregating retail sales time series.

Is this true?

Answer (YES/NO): NO